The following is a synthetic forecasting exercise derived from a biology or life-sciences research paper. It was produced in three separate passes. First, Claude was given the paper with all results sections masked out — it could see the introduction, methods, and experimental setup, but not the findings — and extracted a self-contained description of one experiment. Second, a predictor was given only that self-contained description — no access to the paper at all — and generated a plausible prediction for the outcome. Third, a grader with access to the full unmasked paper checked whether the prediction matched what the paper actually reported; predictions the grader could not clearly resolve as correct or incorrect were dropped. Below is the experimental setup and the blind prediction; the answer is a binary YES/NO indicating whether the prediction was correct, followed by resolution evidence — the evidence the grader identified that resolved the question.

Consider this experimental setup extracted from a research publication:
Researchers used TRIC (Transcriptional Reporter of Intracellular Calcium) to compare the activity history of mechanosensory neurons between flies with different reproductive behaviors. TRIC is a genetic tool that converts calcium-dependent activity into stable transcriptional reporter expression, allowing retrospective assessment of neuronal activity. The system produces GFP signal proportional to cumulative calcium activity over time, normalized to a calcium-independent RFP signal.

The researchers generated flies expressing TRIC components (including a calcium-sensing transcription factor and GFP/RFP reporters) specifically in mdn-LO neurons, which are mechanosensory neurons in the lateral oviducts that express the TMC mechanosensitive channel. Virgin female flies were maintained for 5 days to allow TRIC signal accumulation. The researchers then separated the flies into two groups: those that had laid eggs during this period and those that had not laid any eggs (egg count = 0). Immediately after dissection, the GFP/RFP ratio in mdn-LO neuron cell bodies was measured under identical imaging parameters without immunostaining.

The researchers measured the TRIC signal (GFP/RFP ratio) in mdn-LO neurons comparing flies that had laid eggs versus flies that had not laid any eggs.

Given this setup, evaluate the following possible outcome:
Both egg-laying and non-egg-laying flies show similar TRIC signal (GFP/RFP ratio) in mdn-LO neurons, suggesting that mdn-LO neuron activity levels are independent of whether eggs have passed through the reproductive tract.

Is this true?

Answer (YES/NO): NO